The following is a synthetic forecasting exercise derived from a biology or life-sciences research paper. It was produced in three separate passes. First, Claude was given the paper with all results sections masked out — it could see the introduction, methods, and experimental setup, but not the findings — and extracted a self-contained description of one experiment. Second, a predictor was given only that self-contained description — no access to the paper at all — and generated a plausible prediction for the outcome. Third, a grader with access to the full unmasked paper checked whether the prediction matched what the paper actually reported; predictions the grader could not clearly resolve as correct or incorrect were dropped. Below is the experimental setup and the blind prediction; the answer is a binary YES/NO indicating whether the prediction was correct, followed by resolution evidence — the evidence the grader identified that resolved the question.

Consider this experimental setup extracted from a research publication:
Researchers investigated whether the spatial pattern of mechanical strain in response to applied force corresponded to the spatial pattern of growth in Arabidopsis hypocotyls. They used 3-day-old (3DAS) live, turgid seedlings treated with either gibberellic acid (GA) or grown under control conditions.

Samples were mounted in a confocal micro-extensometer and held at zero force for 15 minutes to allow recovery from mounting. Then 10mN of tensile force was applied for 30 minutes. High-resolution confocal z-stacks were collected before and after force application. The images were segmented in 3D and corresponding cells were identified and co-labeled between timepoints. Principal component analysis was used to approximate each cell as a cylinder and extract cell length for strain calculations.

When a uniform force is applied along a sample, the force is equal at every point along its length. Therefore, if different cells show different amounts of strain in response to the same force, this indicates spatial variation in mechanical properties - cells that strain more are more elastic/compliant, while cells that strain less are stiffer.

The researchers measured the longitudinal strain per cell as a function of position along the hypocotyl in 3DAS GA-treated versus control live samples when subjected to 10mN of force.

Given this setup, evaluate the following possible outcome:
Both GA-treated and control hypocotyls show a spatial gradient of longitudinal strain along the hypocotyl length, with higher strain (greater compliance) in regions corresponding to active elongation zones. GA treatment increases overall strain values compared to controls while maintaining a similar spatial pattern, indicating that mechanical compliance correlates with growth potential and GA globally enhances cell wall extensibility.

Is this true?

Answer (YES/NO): NO